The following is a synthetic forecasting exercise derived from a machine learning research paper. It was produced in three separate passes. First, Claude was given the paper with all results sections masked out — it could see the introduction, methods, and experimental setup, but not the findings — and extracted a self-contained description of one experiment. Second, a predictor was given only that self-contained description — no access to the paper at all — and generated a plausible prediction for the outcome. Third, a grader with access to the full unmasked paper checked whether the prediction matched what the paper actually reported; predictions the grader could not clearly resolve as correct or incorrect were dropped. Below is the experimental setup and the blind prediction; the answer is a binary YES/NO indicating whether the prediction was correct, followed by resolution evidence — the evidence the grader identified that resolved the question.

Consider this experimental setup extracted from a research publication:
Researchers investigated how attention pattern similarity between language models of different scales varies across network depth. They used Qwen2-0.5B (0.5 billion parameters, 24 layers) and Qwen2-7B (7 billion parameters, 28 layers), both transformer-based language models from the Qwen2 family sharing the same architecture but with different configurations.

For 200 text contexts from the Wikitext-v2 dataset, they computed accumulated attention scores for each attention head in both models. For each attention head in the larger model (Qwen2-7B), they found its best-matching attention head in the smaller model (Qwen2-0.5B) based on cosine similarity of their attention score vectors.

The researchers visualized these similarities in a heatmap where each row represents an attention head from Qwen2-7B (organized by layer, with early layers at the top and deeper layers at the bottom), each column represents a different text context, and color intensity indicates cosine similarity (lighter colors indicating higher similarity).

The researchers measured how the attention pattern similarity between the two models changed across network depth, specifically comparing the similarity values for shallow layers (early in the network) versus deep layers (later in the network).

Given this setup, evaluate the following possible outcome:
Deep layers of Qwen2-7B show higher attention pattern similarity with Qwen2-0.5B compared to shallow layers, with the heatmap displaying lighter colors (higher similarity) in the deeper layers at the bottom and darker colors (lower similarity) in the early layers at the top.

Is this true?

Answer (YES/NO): YES